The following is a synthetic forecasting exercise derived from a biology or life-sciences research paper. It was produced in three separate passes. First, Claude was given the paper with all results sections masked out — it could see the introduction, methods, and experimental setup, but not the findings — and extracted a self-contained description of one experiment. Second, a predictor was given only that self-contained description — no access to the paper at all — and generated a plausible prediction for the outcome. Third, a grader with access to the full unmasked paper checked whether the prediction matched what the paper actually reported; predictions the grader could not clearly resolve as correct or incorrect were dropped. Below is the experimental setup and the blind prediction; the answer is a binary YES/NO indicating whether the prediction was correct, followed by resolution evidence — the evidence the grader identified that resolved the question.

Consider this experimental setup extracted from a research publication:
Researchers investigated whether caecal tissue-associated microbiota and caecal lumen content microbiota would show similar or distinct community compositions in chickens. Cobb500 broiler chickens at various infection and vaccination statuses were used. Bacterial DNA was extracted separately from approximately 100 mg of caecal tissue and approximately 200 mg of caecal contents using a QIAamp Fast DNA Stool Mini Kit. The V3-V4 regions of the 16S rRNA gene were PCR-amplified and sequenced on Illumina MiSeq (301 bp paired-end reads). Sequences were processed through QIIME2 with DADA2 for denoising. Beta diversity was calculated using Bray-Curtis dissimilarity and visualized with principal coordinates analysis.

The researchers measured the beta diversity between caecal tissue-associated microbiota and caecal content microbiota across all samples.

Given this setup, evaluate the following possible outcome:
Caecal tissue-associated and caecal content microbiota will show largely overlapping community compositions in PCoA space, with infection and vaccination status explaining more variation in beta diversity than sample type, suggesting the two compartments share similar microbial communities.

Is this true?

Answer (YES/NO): YES